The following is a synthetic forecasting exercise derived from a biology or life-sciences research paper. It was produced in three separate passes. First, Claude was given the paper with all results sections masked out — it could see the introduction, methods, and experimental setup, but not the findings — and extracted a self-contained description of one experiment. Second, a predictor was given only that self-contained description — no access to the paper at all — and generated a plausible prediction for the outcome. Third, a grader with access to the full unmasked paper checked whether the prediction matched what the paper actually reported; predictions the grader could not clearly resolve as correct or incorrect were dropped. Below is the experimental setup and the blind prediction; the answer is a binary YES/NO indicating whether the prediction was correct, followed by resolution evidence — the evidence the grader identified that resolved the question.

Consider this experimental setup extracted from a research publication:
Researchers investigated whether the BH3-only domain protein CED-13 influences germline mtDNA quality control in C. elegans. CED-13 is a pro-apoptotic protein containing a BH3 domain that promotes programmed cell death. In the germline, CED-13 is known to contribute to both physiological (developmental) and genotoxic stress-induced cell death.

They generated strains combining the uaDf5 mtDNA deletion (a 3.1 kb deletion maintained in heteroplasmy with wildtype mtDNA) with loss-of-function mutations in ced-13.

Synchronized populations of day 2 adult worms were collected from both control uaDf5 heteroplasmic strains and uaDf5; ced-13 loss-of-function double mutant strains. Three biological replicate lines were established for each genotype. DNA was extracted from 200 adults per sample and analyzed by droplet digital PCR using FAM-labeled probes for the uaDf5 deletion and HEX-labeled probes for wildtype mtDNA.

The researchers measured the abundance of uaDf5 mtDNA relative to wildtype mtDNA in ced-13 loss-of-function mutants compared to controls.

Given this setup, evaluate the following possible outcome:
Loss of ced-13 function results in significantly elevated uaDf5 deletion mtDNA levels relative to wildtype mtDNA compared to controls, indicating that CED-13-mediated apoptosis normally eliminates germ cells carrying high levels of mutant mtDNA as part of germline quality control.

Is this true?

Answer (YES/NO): YES